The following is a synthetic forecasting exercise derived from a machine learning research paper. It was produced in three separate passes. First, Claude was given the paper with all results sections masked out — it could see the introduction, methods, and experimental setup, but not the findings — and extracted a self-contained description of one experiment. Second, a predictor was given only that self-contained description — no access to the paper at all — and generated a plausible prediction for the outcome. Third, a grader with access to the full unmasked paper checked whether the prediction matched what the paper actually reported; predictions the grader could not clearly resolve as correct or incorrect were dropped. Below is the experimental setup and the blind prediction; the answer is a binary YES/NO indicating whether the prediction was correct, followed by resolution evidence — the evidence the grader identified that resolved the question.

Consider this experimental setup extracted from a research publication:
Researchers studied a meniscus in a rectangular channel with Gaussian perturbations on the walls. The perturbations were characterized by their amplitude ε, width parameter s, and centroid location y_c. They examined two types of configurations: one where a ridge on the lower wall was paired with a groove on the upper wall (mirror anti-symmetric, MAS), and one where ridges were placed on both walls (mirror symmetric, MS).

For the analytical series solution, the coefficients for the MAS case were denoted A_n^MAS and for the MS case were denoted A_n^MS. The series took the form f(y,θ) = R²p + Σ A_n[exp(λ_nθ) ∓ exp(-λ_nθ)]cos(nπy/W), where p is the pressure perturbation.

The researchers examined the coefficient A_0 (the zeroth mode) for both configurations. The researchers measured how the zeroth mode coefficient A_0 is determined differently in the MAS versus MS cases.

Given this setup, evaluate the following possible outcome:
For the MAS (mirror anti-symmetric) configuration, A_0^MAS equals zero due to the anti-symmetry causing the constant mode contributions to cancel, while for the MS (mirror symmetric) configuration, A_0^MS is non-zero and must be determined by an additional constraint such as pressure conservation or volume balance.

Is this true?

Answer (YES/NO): NO